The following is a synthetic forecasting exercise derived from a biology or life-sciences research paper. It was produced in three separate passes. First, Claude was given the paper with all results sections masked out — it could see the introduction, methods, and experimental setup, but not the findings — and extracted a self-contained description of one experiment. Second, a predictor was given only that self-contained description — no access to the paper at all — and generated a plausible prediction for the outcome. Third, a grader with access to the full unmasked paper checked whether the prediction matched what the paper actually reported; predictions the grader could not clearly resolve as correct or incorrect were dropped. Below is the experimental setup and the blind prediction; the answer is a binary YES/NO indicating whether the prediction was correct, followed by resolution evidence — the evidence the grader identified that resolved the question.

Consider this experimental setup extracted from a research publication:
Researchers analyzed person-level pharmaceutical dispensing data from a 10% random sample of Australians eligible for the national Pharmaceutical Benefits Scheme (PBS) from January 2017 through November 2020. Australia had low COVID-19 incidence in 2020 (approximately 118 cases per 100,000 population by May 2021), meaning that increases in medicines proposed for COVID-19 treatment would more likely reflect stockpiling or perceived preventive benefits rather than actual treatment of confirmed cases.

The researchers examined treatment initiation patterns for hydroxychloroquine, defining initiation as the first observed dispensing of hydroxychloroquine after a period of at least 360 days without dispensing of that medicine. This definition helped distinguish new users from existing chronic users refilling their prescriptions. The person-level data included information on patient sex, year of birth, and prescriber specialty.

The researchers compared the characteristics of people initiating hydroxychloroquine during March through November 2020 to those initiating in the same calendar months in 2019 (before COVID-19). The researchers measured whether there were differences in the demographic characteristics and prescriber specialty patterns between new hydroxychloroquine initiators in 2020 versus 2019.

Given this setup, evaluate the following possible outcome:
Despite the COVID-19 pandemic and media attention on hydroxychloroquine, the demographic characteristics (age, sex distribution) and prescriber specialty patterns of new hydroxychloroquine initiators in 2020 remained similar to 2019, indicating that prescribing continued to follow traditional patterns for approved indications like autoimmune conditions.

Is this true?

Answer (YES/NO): NO